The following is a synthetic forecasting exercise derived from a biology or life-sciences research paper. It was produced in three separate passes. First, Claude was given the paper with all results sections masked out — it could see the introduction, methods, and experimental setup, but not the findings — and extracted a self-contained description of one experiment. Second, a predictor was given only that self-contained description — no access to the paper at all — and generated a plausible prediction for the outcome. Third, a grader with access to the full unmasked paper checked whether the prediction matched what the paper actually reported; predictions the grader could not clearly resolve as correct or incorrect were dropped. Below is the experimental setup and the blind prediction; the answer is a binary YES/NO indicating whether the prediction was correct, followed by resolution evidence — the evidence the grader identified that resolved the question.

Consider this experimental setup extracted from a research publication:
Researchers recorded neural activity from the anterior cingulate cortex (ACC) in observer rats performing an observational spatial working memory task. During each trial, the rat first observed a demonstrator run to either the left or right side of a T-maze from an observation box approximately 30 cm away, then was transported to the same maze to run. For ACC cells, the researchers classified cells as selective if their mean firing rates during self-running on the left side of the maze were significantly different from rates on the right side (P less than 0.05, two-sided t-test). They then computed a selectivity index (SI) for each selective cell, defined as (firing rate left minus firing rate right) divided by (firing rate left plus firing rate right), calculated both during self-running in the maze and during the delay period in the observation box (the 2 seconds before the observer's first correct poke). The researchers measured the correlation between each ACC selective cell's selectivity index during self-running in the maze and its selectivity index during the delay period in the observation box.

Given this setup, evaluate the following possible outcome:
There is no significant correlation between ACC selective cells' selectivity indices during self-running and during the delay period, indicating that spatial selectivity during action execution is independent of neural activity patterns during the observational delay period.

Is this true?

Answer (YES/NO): NO